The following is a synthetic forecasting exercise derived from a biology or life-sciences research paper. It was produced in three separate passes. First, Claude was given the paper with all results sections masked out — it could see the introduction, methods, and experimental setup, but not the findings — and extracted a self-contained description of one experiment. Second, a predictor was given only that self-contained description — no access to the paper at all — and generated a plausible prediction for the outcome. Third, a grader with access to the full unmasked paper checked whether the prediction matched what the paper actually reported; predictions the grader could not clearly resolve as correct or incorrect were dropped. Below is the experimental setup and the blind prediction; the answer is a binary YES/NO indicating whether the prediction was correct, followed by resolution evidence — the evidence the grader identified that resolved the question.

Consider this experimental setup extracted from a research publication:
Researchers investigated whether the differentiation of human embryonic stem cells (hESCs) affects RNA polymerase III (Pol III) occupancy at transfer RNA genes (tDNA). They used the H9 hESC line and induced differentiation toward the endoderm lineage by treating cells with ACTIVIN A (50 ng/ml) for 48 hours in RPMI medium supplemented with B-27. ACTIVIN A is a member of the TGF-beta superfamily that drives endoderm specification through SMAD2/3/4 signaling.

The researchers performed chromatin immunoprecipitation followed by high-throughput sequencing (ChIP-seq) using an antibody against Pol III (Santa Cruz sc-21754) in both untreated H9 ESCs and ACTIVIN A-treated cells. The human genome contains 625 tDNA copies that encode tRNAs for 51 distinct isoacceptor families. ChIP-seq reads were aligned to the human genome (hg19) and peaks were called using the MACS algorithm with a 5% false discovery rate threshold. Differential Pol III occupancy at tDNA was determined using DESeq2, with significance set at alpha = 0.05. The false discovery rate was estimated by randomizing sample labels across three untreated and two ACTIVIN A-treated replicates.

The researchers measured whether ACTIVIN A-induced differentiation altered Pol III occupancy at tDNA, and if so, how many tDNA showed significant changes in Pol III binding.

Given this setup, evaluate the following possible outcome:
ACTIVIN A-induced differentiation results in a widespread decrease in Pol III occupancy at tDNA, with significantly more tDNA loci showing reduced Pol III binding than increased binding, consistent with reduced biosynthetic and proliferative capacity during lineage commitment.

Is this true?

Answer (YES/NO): NO